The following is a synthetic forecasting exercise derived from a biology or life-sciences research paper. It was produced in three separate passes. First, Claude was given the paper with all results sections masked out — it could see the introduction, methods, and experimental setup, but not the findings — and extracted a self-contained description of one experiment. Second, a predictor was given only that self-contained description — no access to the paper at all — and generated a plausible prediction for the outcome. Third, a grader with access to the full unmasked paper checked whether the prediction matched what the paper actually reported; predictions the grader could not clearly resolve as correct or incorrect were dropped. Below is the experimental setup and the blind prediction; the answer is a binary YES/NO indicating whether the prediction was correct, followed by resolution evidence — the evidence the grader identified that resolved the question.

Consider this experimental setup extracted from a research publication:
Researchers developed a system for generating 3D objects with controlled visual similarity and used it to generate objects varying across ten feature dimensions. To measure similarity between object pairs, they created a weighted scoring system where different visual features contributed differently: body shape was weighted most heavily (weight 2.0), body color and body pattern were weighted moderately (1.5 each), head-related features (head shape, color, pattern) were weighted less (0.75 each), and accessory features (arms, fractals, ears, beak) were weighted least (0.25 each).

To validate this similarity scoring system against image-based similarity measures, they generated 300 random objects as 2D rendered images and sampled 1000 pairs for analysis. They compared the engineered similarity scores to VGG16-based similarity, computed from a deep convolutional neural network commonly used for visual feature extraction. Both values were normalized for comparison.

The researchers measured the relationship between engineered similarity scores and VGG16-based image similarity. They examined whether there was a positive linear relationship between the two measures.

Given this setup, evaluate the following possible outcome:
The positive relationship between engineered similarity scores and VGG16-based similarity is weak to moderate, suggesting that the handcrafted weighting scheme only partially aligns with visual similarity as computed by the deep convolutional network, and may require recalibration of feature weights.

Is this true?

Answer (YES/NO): YES